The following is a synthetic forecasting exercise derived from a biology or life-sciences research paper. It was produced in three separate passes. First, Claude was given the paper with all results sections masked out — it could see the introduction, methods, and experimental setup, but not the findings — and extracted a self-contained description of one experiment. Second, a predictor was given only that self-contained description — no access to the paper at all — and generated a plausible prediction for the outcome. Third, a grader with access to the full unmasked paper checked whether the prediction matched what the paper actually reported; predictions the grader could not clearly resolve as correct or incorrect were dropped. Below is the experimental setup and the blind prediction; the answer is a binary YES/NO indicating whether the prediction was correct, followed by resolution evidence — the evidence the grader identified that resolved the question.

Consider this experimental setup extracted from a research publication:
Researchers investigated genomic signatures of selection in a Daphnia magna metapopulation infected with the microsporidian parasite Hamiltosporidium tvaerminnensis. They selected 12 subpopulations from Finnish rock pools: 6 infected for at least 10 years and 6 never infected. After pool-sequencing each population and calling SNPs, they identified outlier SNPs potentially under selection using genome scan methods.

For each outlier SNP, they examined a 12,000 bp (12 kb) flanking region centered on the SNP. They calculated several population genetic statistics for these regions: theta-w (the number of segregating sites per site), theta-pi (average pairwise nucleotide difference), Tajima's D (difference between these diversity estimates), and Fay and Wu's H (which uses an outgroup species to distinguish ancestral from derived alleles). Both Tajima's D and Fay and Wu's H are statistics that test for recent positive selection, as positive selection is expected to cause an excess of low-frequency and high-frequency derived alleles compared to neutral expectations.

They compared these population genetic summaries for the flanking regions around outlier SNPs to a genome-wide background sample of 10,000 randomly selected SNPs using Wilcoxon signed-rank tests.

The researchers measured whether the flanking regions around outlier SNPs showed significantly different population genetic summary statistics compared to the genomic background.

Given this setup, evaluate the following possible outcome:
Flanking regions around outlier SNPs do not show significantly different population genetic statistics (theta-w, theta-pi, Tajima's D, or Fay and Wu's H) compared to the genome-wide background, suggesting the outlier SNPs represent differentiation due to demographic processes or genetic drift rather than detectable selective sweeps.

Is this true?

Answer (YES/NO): NO